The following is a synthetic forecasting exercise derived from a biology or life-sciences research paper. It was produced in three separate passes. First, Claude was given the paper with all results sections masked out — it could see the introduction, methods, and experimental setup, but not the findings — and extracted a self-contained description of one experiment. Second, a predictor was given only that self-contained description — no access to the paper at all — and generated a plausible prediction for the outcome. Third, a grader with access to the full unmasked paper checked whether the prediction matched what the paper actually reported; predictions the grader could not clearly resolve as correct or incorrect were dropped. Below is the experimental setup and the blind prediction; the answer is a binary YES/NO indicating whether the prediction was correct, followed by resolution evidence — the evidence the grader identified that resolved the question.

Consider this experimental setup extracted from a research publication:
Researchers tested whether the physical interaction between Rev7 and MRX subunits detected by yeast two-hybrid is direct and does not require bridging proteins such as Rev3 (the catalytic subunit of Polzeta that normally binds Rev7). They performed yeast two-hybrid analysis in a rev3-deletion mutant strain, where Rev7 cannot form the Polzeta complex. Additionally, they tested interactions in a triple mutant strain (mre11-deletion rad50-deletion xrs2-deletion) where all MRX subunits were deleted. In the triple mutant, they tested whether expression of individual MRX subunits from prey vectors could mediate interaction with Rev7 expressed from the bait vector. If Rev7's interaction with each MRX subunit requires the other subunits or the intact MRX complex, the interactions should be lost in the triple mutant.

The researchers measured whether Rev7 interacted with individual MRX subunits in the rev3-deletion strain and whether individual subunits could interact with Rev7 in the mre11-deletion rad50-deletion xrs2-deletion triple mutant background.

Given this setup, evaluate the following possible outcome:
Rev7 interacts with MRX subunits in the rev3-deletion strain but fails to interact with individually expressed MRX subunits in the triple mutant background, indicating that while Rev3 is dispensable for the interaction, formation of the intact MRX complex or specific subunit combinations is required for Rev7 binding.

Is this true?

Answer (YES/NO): NO